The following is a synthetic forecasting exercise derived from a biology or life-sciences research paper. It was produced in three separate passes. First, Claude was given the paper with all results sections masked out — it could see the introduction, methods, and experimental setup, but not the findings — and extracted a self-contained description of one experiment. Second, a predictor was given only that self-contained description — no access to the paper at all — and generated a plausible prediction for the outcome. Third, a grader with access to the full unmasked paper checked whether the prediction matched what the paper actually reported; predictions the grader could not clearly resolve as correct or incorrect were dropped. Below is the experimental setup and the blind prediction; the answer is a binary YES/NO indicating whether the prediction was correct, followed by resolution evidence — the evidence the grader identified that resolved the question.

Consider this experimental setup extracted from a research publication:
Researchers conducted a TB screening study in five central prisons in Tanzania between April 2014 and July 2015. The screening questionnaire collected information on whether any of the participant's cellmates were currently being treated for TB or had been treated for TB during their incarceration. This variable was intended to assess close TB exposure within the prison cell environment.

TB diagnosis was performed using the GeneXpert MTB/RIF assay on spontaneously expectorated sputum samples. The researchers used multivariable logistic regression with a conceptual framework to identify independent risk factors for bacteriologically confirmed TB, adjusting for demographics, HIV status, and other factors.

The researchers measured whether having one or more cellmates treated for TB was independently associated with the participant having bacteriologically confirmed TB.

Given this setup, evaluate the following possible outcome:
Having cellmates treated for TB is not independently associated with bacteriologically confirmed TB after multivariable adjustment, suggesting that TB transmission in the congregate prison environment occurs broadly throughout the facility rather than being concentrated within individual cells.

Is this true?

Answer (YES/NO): YES